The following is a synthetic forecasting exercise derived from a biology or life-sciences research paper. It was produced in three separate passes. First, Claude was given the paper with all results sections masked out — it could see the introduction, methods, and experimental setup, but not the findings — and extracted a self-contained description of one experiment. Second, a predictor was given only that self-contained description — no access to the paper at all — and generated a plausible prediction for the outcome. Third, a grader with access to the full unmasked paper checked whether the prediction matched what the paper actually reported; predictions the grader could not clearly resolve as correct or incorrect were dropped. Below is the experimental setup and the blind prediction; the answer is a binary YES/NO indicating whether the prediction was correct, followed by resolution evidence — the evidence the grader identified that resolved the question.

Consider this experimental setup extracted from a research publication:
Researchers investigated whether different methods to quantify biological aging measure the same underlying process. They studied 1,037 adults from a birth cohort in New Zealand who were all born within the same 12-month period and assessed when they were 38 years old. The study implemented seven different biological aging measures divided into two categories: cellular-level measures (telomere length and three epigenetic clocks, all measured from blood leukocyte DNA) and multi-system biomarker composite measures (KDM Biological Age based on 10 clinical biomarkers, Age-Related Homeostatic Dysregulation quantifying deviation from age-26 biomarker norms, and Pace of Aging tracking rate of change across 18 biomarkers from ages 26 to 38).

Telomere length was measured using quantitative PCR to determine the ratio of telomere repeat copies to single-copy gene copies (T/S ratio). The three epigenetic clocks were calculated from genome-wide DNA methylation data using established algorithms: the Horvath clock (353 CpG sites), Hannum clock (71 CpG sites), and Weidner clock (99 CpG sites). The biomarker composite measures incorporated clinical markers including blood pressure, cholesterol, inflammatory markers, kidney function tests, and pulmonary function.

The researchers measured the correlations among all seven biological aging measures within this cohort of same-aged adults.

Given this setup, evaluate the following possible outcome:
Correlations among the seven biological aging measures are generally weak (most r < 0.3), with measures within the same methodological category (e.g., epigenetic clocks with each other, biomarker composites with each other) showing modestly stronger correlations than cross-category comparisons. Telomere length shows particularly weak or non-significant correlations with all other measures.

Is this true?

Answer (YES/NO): YES